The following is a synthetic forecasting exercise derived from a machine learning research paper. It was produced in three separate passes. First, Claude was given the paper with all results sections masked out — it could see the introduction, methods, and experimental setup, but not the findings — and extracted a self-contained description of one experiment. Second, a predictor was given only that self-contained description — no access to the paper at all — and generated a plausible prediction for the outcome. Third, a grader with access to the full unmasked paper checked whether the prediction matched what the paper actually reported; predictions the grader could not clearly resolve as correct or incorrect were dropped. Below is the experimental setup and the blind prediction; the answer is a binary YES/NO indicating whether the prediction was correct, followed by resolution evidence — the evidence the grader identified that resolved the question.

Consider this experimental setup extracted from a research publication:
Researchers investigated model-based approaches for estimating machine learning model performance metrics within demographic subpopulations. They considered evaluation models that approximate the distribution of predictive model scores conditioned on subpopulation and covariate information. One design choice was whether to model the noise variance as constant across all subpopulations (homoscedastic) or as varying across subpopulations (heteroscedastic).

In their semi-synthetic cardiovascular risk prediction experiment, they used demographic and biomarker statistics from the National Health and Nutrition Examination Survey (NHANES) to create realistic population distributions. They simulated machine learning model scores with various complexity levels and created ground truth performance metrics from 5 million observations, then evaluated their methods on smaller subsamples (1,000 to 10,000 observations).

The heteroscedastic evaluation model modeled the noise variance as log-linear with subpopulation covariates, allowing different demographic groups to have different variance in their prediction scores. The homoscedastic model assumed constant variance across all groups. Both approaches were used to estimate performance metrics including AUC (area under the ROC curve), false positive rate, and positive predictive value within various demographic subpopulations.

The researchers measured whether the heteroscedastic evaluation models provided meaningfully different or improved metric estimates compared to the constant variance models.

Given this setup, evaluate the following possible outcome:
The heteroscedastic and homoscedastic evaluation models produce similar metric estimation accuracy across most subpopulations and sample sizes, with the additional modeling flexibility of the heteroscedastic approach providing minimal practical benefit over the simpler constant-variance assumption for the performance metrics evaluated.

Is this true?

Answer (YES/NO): YES